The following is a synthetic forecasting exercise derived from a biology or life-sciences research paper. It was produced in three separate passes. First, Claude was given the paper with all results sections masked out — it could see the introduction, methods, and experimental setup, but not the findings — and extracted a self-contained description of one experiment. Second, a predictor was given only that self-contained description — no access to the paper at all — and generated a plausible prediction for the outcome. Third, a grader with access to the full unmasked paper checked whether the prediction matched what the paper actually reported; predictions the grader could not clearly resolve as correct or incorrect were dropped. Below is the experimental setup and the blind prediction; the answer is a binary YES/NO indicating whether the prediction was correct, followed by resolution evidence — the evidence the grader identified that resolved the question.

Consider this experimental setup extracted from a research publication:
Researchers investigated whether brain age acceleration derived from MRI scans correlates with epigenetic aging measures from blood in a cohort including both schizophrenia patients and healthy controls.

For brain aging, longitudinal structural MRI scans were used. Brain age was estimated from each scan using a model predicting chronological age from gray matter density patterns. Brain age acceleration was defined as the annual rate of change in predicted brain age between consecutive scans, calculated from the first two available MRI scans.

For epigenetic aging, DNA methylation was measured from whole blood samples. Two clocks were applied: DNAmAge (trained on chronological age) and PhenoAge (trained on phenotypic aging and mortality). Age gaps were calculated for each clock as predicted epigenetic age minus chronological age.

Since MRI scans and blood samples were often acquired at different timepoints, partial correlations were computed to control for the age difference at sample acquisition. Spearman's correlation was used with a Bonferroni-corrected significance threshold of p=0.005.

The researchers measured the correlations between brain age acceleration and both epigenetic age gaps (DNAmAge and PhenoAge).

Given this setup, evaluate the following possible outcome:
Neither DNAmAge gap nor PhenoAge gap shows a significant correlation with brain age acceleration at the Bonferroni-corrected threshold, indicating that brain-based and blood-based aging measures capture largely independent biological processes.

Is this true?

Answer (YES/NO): YES